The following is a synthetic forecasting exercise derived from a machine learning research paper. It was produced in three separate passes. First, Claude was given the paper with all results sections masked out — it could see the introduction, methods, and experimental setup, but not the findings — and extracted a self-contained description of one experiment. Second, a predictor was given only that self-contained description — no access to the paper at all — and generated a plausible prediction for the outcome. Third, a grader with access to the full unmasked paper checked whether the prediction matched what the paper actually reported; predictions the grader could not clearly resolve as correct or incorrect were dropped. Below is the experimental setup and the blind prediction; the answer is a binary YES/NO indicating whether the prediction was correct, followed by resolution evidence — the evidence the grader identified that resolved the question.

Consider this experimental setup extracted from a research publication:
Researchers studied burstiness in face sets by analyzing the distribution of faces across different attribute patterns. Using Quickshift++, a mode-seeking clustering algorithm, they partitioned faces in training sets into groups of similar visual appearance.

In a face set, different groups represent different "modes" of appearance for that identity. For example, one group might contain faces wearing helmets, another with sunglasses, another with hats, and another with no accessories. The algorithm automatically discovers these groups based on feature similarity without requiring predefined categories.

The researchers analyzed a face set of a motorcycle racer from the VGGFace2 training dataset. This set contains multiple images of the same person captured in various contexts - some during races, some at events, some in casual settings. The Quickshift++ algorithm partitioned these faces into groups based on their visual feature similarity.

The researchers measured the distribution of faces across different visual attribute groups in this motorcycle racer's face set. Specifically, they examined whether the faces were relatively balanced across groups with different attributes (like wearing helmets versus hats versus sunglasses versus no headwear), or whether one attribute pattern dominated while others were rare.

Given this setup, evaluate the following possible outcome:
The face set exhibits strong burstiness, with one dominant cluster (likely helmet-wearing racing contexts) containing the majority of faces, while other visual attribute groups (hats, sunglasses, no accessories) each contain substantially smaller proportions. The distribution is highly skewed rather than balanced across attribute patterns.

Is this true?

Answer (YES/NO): YES